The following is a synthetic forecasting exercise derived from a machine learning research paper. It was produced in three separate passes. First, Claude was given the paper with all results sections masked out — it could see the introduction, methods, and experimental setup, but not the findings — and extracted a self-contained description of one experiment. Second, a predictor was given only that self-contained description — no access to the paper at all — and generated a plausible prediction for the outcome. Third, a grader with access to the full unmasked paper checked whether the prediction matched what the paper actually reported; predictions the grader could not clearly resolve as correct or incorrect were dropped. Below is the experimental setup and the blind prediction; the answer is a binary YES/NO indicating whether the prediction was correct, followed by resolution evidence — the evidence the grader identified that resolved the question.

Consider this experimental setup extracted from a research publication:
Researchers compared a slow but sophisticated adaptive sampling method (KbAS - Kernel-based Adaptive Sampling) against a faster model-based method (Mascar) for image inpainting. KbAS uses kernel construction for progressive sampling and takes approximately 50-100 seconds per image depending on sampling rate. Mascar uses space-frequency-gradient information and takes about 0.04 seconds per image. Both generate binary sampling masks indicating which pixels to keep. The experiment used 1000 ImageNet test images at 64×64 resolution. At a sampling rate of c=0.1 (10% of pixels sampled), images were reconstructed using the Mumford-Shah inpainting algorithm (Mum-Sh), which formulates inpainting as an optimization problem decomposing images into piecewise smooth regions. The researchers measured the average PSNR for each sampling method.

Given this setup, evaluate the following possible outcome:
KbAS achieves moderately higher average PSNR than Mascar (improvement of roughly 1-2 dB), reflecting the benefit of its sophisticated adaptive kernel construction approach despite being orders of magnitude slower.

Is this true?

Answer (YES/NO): YES